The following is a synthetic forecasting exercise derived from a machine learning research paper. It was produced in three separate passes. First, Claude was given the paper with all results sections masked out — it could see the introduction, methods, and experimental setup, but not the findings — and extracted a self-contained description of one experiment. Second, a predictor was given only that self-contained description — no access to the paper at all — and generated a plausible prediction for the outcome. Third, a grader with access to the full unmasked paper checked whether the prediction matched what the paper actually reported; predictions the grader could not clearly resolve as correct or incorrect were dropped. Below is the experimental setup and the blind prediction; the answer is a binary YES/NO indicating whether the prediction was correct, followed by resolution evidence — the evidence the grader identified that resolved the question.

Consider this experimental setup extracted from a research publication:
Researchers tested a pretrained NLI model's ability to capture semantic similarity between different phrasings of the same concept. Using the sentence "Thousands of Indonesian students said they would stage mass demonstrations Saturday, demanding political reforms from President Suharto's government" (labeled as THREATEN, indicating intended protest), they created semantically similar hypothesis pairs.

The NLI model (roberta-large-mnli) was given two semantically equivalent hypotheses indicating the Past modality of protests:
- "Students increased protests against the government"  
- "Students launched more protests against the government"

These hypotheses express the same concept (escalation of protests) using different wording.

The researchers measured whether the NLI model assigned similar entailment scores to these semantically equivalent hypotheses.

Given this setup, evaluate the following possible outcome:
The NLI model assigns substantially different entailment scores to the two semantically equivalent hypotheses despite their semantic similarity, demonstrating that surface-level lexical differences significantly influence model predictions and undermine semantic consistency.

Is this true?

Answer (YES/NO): NO